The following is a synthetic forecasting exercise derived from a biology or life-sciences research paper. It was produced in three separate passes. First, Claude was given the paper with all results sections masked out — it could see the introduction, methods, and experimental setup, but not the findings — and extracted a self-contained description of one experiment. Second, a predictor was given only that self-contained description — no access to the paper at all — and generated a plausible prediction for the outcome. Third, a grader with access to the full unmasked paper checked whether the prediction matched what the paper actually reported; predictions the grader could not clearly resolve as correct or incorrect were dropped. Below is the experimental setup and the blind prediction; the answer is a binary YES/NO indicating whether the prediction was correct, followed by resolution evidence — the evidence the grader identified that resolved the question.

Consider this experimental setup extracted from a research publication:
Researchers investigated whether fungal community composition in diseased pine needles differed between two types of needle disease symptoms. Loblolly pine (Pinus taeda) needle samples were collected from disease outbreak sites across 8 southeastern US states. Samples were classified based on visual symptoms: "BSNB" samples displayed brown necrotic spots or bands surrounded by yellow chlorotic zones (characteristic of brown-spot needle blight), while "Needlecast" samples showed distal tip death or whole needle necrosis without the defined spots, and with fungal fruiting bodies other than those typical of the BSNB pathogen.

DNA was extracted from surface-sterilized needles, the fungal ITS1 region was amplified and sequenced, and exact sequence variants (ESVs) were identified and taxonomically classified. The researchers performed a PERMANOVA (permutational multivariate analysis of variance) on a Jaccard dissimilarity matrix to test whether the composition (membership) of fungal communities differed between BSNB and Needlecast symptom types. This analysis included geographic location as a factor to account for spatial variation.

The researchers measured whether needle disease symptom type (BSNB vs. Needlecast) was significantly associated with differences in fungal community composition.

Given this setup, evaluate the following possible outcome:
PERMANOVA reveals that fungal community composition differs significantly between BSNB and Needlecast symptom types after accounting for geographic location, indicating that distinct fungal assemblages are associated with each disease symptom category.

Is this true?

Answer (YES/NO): YES